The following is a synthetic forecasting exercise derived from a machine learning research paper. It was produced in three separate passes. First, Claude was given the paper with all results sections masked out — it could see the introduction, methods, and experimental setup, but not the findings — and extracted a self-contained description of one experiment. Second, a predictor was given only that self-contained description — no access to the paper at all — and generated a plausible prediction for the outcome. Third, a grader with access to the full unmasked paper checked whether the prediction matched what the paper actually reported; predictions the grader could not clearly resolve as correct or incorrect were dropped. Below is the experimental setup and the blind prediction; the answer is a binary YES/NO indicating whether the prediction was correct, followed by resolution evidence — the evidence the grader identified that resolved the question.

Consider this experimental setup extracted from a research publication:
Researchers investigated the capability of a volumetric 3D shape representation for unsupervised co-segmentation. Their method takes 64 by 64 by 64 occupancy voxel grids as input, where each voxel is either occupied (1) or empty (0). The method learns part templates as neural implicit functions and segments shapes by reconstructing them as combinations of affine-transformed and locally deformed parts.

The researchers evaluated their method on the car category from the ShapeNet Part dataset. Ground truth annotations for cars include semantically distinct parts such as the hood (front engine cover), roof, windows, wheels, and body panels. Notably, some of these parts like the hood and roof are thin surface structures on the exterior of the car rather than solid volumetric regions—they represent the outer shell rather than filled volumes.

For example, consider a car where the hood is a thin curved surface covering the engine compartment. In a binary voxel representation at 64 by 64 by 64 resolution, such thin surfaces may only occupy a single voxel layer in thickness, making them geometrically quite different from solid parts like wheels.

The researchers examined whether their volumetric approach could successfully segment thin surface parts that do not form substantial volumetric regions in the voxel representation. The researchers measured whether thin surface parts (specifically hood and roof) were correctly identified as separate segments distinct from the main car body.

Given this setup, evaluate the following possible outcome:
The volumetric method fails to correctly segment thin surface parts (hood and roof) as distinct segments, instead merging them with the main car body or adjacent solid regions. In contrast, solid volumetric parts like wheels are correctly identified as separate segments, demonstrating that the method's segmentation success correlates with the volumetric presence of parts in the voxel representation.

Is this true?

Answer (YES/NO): NO